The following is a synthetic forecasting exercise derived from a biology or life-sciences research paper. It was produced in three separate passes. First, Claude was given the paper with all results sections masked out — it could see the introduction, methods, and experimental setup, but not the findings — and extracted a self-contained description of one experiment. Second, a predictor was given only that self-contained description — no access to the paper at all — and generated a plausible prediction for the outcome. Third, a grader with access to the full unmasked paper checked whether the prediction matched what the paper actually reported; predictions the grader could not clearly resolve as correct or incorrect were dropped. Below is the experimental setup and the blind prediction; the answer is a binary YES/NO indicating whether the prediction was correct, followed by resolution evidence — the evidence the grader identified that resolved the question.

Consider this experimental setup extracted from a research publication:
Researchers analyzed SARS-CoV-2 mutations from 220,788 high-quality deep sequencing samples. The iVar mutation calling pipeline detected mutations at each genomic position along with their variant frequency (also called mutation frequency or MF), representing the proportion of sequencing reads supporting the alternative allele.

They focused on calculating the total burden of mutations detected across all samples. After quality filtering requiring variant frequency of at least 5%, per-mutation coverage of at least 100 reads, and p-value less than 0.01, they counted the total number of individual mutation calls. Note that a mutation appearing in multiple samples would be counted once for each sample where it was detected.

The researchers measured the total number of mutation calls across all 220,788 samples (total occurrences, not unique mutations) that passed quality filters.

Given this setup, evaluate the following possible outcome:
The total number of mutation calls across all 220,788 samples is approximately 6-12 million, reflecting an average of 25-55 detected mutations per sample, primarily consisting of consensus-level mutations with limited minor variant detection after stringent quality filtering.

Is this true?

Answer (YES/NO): YES